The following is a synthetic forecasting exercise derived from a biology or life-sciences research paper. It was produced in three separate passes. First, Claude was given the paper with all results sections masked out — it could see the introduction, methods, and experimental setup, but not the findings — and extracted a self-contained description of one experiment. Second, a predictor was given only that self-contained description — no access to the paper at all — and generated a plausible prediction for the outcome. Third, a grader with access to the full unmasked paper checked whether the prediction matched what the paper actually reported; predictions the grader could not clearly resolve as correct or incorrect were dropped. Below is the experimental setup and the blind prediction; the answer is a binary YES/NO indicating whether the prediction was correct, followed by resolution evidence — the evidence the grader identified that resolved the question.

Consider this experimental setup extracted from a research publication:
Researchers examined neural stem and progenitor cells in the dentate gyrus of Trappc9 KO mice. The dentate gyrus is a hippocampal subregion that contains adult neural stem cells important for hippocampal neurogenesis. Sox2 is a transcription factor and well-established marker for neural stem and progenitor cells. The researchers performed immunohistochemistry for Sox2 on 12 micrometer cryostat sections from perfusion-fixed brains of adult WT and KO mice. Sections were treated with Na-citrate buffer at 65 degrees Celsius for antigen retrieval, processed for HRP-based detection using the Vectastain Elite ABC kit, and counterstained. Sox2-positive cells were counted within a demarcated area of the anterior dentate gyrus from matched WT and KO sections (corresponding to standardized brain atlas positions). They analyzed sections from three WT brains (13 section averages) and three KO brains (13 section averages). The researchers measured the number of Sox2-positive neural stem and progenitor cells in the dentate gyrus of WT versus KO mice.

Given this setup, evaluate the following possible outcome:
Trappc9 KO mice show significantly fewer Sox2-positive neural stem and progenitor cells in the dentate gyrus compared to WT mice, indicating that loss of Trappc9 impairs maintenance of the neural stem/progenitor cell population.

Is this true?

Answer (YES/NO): YES